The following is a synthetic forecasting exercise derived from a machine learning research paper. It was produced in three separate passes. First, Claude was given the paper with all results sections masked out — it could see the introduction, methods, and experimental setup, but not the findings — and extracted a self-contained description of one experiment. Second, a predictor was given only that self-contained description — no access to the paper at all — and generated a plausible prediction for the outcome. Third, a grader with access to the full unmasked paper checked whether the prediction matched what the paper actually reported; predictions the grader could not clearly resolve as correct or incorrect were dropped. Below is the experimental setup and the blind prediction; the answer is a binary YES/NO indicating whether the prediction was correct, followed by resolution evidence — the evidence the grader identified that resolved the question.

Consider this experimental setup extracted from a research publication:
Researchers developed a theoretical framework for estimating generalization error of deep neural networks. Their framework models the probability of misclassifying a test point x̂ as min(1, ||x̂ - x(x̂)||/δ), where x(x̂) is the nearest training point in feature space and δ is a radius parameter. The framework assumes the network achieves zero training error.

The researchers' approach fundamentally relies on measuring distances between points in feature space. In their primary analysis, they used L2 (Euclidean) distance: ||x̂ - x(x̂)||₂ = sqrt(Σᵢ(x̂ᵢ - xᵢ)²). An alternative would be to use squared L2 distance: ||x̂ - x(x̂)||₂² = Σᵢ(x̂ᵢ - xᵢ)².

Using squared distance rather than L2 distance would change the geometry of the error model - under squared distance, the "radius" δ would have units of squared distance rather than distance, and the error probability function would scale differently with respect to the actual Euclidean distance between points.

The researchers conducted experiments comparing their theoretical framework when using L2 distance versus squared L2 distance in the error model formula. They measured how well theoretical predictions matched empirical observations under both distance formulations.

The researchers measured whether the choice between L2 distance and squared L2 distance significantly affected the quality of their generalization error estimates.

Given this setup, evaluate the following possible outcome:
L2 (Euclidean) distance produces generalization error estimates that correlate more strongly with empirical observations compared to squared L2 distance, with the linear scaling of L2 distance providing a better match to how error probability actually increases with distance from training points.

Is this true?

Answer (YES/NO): NO